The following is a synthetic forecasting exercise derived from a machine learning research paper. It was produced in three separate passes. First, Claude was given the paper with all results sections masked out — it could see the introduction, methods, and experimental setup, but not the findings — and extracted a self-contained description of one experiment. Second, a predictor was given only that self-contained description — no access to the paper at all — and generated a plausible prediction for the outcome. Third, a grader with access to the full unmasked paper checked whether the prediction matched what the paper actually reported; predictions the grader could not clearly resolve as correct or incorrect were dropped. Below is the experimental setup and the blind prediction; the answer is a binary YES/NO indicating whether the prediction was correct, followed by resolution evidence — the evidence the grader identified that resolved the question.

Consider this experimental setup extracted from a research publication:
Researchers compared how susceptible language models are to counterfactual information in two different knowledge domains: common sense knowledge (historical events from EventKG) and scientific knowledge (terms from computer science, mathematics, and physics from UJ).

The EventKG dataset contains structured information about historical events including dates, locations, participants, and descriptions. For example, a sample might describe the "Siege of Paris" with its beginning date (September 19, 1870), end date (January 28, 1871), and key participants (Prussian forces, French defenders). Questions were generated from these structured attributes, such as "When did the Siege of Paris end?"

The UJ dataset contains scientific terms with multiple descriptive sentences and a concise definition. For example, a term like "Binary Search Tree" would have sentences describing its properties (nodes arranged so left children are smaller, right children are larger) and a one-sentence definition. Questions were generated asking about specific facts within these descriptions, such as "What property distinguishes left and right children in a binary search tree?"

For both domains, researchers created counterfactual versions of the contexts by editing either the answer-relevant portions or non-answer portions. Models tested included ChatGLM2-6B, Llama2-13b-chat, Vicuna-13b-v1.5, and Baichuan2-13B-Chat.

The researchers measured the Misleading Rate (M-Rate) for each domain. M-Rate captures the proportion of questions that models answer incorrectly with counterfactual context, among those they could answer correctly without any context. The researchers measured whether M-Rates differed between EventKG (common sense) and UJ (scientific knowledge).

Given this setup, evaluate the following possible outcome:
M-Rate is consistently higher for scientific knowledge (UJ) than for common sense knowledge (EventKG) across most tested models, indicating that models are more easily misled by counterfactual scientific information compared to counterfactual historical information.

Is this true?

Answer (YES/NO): NO